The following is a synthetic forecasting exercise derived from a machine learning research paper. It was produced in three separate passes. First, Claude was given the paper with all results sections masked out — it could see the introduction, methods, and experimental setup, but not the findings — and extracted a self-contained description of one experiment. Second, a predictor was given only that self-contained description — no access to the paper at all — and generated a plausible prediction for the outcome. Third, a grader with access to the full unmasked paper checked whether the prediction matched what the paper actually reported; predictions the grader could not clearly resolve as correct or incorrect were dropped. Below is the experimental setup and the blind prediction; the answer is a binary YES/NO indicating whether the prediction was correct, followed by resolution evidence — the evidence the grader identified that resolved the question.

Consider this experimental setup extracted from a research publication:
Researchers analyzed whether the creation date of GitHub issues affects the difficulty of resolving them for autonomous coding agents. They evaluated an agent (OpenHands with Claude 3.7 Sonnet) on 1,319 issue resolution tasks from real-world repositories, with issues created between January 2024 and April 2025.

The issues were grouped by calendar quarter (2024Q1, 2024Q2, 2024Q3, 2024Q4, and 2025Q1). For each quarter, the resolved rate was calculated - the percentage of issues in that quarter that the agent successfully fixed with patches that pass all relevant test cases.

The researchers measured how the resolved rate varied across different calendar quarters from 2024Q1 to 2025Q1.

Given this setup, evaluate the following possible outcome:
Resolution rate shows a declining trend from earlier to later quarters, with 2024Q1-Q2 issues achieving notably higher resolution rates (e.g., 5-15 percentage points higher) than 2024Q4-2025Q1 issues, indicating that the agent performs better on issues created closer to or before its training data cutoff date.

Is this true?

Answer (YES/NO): NO